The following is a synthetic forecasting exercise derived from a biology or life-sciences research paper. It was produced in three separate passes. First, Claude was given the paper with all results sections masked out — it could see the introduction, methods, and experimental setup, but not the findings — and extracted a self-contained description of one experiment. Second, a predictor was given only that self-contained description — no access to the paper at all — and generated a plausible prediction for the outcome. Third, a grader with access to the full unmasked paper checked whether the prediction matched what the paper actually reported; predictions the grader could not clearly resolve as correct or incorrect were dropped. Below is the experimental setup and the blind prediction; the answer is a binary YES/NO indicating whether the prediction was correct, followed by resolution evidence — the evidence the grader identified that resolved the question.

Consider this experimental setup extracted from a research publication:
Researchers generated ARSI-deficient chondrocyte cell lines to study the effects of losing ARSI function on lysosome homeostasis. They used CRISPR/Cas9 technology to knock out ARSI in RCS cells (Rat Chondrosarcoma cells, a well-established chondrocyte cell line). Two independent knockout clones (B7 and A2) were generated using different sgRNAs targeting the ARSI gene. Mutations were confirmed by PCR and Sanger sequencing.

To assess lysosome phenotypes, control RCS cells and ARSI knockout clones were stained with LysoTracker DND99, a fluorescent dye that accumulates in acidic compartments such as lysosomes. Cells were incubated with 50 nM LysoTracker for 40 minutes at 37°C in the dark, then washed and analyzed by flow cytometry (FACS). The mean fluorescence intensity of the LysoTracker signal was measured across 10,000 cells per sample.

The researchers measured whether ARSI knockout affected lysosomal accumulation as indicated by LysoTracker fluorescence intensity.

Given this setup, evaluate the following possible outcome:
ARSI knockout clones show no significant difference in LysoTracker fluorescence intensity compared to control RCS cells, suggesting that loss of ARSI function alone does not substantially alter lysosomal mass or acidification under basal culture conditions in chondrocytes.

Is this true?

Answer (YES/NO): NO